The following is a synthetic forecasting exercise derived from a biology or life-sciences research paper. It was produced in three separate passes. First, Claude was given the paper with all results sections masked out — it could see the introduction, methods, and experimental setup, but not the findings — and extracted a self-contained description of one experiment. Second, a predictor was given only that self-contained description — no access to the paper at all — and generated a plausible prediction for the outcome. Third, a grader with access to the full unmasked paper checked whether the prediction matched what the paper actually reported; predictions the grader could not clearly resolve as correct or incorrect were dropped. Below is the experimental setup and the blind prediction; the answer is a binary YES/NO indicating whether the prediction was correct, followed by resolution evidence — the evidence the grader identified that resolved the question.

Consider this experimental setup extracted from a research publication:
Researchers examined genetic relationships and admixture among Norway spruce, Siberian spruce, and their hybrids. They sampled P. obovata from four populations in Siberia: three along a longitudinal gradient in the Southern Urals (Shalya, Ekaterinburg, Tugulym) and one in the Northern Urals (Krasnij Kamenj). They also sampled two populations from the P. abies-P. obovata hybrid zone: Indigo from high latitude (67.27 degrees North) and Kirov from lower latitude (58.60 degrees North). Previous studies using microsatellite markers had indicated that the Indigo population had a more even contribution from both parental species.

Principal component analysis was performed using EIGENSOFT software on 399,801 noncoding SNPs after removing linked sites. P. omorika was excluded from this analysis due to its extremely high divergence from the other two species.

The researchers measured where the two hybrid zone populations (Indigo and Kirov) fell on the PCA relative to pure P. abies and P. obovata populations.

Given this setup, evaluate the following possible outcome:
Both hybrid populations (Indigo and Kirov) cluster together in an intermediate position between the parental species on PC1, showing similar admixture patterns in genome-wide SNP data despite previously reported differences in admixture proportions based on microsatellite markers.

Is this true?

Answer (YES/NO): NO